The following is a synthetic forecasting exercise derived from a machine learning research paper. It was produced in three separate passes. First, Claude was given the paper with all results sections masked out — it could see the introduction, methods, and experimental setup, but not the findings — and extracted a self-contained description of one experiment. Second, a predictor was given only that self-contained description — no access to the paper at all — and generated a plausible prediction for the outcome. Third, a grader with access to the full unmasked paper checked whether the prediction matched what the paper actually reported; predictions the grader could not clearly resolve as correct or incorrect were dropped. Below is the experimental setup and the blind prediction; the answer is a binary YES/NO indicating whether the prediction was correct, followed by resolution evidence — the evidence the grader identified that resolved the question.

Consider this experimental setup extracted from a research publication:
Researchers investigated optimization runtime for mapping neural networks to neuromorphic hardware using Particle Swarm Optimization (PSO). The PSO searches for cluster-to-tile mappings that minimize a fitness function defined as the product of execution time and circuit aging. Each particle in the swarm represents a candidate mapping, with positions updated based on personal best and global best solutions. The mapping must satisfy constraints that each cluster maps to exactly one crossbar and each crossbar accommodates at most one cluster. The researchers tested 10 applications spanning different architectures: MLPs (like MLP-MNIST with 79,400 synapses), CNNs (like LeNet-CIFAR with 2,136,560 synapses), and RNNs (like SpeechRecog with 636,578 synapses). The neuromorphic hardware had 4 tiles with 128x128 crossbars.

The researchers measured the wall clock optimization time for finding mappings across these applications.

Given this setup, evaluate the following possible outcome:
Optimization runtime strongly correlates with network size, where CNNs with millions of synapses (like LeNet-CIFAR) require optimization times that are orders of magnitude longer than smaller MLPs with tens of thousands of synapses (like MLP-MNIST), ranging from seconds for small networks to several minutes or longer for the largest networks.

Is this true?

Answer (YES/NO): NO